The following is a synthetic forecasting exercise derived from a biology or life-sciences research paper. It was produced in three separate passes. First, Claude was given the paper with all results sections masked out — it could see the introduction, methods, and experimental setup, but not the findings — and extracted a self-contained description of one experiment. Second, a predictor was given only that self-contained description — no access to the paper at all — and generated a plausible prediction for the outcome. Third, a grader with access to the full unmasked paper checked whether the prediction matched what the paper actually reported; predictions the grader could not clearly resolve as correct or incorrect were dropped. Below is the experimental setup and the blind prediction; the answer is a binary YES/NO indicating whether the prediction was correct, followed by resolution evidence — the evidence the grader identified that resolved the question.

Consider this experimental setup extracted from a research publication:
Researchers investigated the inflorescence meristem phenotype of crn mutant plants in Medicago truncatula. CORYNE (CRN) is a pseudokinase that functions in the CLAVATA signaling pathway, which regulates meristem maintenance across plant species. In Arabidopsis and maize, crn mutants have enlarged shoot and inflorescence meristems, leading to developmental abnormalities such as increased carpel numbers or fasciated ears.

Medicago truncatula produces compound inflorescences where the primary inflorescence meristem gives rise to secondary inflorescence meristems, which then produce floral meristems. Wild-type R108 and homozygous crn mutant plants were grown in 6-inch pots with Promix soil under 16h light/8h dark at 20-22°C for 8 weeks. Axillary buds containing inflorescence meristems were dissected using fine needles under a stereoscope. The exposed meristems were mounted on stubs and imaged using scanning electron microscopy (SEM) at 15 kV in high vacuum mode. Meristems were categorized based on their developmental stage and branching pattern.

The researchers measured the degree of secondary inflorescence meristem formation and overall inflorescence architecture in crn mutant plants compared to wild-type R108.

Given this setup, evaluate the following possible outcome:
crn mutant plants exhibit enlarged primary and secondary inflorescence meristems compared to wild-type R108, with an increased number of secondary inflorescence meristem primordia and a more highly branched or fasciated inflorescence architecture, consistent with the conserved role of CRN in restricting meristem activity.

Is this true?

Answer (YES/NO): NO